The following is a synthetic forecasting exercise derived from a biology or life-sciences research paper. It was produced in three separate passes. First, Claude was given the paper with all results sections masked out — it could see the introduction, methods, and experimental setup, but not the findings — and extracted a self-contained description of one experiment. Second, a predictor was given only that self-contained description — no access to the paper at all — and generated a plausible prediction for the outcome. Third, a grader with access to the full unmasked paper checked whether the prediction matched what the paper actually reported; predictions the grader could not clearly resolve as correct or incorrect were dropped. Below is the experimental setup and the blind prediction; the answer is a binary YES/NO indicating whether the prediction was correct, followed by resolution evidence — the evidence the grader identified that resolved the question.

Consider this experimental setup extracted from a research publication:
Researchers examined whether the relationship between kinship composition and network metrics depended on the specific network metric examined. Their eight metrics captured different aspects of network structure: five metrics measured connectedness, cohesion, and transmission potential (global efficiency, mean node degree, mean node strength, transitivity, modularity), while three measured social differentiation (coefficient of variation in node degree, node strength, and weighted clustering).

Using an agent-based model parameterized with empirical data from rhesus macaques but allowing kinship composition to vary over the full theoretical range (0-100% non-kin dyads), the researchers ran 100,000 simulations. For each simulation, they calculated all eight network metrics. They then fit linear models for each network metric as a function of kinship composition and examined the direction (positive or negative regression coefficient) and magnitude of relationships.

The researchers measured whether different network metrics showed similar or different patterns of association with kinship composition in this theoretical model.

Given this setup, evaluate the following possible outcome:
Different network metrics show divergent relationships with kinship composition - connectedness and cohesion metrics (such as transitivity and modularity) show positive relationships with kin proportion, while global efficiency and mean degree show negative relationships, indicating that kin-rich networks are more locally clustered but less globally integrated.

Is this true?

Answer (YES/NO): NO